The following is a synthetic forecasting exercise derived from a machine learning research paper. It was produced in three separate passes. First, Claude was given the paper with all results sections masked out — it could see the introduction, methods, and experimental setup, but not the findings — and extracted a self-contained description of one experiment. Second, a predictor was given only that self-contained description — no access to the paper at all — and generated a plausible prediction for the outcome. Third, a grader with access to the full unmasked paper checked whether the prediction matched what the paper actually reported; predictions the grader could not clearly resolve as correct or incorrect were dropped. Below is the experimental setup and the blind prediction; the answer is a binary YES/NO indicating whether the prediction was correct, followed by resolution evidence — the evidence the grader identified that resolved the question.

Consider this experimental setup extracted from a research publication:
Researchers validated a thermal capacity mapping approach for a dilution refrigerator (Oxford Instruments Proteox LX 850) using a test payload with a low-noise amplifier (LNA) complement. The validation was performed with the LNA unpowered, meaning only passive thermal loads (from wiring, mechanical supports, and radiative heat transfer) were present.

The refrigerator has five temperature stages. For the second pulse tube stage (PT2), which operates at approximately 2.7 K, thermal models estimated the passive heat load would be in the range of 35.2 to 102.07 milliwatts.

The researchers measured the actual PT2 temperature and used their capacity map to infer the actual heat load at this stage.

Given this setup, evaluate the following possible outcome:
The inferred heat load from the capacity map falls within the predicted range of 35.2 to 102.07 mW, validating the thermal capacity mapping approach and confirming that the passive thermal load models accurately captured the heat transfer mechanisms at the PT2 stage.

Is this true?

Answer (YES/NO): NO